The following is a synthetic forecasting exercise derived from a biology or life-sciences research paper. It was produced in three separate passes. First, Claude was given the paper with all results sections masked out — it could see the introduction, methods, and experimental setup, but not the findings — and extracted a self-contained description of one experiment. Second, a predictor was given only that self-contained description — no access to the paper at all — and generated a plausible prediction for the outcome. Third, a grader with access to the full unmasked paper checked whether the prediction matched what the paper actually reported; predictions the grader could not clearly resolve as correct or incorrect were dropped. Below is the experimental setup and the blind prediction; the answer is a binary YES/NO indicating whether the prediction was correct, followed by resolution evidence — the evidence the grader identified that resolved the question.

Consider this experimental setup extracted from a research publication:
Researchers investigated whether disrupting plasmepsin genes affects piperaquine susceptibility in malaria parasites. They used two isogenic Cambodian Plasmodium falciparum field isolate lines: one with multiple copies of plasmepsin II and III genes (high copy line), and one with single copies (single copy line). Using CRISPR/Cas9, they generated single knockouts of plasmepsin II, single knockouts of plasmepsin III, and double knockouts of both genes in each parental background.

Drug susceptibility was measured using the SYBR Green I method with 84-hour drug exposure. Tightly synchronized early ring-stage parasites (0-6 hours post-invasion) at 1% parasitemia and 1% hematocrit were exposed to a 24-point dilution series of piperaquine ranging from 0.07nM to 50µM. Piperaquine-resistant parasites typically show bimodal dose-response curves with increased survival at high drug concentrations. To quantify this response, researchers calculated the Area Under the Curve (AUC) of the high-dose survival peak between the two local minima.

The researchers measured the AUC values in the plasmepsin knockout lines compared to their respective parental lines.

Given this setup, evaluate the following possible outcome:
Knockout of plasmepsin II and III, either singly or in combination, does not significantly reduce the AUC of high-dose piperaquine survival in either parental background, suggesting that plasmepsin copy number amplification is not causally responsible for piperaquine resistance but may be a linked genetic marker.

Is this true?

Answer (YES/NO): NO